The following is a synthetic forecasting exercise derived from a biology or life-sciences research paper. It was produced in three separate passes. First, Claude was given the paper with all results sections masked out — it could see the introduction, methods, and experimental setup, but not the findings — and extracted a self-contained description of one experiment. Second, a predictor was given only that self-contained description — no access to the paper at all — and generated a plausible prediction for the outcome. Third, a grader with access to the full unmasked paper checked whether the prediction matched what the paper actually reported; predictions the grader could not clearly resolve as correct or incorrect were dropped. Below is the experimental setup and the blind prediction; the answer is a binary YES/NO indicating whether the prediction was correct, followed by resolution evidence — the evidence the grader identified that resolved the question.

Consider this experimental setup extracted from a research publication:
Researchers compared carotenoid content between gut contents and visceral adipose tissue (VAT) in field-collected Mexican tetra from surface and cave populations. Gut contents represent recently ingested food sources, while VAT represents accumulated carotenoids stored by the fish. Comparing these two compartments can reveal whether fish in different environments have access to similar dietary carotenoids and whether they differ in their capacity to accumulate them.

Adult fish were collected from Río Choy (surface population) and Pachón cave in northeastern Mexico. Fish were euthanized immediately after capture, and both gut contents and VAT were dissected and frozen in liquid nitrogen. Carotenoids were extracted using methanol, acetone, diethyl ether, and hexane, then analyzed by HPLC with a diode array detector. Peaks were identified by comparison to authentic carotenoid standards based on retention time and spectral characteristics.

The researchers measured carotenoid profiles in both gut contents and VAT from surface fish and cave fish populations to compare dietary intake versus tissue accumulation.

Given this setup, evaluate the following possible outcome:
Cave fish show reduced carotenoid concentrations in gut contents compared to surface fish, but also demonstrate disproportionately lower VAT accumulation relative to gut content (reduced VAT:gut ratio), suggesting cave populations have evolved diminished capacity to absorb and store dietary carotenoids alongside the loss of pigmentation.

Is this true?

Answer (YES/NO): NO